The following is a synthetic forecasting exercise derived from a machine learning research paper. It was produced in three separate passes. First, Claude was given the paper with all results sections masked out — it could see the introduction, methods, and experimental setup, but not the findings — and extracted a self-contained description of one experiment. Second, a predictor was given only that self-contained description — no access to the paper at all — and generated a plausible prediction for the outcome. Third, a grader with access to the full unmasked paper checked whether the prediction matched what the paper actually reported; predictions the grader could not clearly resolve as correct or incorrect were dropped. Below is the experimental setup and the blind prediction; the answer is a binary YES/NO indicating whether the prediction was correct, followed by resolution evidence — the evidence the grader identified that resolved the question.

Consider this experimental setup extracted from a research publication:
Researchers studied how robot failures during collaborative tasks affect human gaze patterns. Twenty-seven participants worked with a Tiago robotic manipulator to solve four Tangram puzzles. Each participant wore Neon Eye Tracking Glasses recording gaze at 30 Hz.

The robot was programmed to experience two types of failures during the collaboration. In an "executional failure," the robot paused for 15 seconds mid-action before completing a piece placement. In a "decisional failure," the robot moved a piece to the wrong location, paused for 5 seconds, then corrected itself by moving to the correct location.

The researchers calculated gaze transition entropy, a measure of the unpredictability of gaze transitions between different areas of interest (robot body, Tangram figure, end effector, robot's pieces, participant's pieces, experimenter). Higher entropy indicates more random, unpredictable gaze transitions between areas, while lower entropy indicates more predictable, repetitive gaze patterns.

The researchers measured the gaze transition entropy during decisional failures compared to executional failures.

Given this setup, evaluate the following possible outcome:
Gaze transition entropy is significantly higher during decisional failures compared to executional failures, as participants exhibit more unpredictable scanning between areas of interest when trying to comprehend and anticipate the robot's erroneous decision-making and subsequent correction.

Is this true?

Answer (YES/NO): NO